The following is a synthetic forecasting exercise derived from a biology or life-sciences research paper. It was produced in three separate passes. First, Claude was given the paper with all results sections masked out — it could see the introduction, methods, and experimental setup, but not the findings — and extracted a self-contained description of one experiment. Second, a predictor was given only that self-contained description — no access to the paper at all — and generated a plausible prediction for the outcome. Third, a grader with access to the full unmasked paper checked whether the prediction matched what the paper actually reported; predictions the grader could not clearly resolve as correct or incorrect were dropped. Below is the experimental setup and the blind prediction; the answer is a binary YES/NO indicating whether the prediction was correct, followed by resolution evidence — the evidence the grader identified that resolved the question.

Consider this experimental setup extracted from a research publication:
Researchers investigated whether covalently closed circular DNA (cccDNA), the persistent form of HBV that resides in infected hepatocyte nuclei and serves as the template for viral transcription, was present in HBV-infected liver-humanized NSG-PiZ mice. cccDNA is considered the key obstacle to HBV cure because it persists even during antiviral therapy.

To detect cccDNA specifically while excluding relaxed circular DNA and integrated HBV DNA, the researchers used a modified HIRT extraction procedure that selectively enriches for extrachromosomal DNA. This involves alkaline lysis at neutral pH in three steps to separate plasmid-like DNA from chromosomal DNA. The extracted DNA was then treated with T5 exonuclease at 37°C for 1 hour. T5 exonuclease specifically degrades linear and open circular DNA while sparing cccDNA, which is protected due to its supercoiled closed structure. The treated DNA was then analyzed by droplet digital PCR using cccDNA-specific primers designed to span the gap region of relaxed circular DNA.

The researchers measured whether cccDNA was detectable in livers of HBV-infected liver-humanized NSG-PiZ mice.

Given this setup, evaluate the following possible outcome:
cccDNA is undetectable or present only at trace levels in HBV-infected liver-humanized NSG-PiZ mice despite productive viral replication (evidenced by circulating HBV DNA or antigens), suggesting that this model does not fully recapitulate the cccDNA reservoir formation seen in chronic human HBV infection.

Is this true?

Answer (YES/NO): NO